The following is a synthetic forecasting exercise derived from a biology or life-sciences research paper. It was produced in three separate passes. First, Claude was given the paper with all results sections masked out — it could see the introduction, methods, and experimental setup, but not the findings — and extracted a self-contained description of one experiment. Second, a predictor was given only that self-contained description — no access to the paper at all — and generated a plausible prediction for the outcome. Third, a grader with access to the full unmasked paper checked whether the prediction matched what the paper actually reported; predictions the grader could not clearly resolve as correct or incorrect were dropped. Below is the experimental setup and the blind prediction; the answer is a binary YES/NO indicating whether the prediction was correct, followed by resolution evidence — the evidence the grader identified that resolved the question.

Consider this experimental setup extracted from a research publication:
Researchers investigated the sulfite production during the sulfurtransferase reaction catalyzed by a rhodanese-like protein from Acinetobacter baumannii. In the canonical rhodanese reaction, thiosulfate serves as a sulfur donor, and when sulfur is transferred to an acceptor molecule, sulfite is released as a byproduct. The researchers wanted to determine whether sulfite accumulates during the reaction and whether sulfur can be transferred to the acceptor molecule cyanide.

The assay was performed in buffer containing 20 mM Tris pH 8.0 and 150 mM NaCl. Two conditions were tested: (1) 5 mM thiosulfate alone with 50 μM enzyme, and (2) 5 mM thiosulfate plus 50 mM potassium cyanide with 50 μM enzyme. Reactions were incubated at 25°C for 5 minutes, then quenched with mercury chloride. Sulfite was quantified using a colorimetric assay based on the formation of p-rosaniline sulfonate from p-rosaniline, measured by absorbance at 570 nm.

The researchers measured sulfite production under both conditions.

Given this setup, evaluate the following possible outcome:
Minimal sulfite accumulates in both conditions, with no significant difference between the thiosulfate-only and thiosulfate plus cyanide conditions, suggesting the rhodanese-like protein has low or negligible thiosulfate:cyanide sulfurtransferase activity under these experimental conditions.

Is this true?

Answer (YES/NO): NO